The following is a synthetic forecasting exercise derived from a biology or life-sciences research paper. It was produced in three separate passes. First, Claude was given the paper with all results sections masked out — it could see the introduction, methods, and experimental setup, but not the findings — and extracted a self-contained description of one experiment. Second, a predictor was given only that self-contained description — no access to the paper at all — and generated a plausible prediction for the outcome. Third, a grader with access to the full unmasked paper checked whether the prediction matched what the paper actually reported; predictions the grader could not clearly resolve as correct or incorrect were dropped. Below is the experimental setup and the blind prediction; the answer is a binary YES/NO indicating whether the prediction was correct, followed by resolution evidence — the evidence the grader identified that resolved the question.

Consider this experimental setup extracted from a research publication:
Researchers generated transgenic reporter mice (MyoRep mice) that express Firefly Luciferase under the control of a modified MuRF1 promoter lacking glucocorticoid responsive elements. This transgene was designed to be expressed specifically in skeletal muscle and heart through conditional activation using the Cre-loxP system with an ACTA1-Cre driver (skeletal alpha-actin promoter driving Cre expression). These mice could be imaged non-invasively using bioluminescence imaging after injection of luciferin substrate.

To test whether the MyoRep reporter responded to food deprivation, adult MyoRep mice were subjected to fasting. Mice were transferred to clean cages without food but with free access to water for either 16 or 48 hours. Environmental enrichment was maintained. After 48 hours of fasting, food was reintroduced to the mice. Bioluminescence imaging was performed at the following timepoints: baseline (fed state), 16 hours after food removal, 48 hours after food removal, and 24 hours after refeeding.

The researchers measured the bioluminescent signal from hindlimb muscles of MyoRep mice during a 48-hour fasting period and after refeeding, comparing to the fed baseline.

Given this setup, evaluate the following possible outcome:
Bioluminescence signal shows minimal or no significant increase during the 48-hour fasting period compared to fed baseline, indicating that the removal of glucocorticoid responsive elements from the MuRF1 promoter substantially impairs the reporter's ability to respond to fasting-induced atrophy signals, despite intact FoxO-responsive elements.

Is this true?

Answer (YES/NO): YES